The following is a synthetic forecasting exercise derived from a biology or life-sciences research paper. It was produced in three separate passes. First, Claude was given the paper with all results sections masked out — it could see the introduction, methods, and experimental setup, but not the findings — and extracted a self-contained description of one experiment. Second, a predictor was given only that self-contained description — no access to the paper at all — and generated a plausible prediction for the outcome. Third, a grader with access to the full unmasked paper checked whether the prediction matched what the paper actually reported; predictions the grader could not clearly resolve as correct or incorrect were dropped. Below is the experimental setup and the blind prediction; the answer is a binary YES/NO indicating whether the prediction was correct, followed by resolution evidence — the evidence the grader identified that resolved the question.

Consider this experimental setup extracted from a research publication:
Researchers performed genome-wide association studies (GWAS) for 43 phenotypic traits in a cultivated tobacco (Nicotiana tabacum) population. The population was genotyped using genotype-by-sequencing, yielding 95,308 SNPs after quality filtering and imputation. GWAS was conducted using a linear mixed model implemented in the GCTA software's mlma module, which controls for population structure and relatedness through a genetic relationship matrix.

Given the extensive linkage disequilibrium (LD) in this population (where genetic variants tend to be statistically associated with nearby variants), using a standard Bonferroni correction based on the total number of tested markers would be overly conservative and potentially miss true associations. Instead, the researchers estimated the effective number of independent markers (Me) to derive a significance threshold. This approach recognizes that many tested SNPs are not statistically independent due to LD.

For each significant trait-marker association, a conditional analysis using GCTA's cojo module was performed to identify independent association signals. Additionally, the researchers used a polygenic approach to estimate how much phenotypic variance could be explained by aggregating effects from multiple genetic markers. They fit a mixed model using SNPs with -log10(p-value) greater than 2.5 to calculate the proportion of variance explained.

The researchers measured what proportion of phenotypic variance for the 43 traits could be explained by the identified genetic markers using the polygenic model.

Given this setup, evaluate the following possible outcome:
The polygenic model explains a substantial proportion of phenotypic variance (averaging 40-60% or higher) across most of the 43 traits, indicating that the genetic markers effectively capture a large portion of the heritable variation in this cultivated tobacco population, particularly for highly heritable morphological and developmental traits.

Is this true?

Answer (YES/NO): NO